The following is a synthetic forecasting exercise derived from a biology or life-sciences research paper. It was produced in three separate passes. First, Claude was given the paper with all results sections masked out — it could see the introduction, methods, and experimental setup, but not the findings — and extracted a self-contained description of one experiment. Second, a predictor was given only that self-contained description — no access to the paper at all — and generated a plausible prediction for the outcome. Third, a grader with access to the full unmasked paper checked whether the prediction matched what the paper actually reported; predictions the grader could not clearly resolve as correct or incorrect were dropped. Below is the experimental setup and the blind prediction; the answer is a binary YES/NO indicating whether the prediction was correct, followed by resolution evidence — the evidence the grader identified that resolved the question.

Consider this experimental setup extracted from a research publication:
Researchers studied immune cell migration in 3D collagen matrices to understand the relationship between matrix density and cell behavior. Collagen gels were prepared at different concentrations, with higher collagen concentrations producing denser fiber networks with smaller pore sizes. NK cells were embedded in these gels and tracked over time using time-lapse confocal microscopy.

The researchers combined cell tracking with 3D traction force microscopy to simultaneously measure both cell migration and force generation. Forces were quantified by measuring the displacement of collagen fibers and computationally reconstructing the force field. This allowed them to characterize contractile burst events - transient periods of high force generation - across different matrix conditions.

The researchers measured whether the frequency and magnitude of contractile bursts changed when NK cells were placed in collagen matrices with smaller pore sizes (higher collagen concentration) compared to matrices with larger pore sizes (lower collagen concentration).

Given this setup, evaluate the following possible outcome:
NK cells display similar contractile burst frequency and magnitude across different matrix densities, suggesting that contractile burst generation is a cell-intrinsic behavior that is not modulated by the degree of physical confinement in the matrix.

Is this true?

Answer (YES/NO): NO